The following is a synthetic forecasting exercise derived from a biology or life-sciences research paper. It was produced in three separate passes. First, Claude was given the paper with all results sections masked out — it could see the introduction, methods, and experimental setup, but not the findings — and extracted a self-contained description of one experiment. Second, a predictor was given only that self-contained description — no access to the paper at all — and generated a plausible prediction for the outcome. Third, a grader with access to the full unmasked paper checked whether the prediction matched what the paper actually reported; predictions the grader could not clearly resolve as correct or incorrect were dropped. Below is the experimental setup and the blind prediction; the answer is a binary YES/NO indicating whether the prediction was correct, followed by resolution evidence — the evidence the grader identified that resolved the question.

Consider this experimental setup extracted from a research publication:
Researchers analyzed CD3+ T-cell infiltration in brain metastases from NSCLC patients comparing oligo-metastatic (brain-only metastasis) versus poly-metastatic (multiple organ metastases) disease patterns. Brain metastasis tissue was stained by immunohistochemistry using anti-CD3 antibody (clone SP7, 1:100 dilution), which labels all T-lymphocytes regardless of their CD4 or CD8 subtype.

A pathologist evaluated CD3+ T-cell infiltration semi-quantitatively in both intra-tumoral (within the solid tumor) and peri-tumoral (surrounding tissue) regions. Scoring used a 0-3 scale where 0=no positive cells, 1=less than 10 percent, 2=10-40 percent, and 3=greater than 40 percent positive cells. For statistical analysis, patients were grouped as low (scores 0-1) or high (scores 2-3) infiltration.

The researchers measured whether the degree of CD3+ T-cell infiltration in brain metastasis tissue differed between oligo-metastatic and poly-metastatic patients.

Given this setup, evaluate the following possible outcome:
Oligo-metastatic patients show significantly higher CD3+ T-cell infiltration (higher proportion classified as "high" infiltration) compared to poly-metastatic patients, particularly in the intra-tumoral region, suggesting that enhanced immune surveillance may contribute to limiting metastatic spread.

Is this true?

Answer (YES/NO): NO